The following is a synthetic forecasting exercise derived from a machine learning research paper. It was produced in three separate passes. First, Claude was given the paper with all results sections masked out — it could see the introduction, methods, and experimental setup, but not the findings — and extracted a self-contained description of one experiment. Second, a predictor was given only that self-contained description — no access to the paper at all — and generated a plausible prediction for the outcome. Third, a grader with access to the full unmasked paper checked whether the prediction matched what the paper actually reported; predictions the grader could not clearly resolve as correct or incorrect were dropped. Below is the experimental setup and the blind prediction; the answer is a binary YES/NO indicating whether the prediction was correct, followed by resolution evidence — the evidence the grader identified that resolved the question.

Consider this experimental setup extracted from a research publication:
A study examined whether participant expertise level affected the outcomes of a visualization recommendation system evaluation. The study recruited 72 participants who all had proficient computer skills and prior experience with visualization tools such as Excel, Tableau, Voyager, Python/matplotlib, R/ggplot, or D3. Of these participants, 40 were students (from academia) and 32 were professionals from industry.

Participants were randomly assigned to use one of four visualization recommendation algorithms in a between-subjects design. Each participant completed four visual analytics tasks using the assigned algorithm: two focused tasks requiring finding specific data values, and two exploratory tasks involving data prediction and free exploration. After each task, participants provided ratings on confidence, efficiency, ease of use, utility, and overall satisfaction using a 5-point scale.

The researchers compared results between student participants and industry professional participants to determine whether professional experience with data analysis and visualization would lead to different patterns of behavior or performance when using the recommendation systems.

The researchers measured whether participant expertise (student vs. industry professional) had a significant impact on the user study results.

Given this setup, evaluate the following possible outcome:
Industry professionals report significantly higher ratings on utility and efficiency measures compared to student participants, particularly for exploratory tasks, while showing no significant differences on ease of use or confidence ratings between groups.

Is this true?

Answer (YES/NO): NO